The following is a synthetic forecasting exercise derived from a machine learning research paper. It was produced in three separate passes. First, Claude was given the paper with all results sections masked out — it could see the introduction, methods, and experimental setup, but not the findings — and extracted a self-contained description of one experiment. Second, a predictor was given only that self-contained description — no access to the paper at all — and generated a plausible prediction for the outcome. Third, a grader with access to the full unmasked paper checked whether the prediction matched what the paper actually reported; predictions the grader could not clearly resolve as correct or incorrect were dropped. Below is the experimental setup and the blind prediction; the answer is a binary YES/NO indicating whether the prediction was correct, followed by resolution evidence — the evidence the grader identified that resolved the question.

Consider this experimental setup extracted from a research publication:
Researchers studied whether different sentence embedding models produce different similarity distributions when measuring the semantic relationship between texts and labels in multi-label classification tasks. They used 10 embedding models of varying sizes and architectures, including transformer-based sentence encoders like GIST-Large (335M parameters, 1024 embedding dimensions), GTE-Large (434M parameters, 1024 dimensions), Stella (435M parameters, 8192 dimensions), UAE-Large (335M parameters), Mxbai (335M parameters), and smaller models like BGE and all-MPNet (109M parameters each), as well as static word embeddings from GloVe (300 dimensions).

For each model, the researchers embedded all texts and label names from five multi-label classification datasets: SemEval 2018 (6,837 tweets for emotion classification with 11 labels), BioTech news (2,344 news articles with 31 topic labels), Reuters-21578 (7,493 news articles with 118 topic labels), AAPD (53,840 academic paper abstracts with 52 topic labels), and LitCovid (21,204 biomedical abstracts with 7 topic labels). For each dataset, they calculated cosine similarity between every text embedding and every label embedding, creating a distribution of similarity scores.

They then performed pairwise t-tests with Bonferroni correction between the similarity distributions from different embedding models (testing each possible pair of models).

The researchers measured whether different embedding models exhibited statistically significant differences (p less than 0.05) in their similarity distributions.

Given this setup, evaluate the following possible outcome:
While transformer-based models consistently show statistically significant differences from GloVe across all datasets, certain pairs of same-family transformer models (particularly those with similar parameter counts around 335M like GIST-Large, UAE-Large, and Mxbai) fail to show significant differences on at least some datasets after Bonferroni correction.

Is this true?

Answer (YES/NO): NO